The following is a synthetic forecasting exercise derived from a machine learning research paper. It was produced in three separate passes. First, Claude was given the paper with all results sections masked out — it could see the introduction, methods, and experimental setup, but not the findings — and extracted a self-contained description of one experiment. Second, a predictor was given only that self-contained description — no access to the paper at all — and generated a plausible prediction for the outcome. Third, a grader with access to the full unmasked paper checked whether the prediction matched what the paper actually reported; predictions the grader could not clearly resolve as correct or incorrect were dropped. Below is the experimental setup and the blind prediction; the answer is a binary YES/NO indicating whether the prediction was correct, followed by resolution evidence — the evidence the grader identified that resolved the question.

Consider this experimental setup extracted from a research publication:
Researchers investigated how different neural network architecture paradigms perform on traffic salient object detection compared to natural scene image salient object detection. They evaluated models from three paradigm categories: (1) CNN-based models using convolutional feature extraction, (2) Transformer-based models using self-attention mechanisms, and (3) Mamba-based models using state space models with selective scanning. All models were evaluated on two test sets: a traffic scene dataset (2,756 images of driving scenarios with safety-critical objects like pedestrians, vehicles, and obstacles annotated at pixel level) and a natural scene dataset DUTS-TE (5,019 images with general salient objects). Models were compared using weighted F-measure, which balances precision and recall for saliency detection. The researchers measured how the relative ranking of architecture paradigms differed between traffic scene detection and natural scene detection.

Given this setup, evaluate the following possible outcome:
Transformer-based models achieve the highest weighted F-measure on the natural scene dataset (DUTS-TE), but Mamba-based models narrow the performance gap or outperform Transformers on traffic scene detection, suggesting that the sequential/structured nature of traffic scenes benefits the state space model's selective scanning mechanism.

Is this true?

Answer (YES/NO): NO